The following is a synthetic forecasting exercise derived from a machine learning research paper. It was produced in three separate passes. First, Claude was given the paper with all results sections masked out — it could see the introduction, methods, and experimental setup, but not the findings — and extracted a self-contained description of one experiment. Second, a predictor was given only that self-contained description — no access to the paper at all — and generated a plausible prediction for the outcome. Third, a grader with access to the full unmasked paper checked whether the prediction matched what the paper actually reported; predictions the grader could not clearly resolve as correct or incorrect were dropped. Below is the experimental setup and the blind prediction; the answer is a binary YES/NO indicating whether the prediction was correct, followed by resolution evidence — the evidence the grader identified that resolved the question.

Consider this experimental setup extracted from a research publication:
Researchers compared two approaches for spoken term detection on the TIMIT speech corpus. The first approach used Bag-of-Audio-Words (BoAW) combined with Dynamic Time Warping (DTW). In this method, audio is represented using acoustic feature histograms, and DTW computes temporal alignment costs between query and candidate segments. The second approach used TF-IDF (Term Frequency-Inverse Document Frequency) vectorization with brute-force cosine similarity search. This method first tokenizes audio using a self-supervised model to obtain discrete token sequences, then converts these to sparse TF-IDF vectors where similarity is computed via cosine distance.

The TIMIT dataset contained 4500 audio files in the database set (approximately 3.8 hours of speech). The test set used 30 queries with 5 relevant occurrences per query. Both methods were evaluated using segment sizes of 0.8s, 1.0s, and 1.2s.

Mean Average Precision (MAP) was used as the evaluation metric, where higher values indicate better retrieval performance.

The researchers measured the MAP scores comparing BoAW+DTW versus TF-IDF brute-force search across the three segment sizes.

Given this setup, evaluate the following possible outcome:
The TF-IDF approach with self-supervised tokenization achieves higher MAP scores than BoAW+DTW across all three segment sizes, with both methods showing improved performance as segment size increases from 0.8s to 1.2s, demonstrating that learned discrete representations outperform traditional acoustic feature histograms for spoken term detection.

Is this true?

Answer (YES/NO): YES